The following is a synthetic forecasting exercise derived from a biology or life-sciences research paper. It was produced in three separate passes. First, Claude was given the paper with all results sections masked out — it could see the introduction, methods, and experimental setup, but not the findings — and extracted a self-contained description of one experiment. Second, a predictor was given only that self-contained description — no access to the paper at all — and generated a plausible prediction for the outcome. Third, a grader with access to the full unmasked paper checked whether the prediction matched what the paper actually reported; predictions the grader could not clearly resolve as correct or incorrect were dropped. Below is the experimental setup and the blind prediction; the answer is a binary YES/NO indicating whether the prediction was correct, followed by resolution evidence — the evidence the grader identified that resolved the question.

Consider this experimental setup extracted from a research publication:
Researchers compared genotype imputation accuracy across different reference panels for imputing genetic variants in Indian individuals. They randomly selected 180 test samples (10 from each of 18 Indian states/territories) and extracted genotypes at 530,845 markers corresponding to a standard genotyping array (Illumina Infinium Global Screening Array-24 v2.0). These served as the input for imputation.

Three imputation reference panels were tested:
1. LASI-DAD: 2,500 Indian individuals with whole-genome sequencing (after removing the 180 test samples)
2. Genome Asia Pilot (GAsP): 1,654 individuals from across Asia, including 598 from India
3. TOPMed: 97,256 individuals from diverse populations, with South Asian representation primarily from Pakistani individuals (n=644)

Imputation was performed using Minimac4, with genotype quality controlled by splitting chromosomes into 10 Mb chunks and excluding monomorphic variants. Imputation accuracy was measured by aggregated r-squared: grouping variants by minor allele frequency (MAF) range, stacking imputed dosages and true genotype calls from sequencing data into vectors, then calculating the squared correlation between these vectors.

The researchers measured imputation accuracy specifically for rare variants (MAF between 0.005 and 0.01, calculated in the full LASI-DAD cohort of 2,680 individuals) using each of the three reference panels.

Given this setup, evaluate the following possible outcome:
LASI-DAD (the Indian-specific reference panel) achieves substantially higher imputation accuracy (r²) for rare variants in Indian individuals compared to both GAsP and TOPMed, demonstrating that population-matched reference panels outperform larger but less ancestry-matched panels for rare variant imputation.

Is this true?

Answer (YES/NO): YES